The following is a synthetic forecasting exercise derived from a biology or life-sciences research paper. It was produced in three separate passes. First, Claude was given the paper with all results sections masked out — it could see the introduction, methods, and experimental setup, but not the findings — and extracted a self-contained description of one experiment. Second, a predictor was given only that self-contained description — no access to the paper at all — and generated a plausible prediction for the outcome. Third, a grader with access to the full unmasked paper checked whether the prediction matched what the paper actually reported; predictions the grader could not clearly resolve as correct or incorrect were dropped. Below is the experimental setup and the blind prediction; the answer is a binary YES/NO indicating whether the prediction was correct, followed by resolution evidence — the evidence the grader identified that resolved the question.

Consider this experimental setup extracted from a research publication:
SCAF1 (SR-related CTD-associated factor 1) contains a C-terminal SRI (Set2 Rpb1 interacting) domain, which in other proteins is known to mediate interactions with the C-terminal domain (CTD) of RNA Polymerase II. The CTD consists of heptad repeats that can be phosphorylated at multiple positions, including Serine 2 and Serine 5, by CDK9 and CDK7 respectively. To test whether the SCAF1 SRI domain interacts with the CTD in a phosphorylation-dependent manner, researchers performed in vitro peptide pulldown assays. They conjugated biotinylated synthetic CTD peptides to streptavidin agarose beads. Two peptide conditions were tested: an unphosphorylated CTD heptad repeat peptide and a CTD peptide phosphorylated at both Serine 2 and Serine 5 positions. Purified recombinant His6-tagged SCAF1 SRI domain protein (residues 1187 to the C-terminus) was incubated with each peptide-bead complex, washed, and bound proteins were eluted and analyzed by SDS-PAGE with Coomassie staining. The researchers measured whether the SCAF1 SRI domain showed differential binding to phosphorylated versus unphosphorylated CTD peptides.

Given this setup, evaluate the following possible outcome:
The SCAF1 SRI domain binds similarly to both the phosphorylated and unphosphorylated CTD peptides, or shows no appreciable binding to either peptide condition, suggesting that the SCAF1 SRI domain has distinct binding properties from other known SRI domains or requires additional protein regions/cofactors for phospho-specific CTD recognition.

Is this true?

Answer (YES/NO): NO